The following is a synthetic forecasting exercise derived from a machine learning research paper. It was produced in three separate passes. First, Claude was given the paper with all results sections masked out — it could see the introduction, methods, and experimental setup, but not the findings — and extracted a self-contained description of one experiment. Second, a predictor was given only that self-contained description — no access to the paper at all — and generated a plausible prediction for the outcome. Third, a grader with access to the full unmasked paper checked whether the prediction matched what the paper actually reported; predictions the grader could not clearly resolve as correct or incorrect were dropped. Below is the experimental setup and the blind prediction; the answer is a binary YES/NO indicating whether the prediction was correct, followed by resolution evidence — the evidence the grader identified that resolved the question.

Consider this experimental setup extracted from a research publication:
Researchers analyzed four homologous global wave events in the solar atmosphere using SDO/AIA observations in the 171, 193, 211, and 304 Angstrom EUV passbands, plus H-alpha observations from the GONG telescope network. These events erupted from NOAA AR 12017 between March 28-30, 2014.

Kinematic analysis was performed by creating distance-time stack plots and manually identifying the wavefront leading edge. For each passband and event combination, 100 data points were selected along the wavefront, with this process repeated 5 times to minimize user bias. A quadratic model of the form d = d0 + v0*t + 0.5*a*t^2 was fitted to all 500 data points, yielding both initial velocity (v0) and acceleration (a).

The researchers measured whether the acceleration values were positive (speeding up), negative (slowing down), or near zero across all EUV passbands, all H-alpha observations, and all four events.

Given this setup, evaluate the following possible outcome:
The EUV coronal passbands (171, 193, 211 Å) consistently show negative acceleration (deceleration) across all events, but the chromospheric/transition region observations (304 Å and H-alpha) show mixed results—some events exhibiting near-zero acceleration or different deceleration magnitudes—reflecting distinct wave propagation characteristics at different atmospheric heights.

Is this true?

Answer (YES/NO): NO